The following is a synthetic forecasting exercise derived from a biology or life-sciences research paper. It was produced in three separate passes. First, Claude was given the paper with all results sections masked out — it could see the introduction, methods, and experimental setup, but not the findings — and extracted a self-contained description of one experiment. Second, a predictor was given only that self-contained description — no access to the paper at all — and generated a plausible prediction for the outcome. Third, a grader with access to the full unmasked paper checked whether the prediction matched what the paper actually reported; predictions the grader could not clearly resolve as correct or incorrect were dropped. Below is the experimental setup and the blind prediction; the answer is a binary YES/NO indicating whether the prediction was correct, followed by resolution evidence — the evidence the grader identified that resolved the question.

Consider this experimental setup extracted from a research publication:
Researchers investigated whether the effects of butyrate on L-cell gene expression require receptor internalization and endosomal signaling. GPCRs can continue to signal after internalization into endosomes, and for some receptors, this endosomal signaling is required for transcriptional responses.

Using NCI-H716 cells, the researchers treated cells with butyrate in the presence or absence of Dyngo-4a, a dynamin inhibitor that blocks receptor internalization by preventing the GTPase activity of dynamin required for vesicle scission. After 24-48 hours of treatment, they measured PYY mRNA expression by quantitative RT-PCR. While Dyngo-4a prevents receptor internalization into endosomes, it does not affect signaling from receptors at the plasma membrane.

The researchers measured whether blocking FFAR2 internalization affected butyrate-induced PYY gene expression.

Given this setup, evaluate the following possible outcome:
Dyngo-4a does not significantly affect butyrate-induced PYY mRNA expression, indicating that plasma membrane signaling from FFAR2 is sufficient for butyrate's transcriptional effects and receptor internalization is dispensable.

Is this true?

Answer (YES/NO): YES